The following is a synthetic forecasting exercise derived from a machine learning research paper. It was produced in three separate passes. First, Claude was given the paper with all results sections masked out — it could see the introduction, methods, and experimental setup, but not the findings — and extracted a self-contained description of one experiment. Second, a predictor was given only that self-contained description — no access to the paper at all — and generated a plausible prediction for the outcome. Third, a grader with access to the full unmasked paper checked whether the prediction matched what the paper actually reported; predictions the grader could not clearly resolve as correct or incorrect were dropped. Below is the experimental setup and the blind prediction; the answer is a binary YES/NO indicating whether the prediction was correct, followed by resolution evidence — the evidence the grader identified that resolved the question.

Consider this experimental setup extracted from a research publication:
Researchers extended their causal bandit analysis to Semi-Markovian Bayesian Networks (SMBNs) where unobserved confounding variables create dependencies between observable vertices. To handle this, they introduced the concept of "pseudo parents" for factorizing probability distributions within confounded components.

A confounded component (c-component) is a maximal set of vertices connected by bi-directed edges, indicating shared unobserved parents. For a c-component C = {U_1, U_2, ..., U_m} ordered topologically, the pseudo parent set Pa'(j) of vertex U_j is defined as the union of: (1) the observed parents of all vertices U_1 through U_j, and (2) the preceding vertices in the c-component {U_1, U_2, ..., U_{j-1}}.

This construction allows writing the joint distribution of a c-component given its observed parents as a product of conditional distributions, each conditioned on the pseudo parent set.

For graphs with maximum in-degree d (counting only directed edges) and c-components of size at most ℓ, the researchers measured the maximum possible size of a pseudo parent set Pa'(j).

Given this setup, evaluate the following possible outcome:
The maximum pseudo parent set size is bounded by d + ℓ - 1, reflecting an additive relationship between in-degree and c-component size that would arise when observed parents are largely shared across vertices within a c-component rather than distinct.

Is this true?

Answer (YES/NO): NO